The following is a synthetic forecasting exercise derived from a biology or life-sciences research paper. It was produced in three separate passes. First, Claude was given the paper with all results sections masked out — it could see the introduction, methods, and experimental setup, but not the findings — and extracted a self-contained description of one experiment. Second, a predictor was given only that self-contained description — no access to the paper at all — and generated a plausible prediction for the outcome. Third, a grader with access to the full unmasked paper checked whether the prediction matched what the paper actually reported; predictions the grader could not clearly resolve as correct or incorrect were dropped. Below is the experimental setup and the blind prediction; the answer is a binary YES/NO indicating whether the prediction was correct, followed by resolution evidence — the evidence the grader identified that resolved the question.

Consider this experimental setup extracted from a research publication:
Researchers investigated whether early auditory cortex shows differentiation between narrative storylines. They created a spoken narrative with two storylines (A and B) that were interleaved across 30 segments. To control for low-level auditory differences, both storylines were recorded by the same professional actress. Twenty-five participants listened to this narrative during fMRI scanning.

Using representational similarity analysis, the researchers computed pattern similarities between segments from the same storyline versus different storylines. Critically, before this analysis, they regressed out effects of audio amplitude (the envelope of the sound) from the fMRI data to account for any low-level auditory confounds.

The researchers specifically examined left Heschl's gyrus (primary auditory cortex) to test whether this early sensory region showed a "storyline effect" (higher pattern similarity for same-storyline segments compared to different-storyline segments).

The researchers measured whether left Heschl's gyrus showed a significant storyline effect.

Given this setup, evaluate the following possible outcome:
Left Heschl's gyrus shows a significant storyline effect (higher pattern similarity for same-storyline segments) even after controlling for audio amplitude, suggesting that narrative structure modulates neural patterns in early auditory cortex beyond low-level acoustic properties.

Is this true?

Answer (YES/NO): NO